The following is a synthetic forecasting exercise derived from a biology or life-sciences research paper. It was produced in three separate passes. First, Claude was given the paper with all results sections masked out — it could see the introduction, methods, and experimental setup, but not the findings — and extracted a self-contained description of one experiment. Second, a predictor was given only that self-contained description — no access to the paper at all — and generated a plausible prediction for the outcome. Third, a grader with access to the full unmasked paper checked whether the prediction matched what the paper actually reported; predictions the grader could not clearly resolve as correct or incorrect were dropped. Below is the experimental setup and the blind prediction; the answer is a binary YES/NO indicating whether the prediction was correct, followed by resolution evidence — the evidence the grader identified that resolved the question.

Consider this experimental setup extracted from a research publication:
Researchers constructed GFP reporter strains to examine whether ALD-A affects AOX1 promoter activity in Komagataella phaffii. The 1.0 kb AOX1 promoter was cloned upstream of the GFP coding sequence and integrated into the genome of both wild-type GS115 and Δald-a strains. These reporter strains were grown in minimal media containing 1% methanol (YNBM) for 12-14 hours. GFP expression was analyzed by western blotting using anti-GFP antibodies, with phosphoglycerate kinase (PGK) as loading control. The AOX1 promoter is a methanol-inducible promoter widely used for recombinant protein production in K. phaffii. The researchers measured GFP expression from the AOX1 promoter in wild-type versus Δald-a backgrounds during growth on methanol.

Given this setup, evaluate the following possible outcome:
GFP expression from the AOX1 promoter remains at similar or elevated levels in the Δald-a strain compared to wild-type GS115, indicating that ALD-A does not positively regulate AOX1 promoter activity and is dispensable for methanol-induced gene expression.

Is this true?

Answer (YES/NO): YES